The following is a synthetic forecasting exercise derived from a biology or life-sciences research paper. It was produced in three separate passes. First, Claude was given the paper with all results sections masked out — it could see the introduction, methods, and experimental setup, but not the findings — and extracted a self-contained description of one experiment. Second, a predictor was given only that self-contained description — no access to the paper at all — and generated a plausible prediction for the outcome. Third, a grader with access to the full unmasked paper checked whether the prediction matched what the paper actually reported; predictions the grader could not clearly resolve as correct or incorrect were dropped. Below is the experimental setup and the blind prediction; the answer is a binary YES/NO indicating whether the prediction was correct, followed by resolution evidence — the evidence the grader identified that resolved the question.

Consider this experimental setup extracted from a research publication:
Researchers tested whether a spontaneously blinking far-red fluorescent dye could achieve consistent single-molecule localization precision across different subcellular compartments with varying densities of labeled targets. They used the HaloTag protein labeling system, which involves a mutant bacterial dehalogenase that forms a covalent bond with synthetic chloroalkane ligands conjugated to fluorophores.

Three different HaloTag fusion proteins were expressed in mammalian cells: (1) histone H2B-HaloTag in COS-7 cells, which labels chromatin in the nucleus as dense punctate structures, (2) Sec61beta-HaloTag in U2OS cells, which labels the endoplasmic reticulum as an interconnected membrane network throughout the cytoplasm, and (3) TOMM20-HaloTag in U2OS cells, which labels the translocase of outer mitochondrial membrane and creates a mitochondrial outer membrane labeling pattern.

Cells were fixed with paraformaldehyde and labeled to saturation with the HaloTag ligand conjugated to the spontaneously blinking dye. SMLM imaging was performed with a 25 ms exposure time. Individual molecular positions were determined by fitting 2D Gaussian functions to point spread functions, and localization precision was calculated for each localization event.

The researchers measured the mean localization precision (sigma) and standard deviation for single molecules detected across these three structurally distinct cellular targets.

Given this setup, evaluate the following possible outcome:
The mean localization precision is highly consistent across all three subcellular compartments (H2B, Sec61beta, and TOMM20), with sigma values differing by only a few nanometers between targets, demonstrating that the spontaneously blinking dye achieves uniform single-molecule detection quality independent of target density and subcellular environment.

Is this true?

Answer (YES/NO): YES